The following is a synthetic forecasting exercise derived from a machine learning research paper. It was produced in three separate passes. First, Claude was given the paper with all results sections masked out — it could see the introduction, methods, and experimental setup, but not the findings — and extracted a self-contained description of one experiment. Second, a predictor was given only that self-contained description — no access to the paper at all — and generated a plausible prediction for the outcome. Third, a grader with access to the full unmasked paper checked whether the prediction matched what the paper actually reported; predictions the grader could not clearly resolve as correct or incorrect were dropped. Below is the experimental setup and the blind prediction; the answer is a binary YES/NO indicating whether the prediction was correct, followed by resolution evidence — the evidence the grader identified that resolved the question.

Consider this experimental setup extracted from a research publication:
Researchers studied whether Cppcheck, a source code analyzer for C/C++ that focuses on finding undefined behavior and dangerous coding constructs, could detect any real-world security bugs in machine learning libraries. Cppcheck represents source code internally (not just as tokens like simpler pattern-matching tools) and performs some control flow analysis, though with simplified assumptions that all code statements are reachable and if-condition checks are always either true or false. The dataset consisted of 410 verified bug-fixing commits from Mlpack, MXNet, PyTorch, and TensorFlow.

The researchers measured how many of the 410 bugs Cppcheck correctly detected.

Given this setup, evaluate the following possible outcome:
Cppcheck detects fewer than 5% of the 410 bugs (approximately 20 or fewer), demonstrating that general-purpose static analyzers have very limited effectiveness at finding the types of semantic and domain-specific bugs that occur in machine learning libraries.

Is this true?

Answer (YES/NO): YES